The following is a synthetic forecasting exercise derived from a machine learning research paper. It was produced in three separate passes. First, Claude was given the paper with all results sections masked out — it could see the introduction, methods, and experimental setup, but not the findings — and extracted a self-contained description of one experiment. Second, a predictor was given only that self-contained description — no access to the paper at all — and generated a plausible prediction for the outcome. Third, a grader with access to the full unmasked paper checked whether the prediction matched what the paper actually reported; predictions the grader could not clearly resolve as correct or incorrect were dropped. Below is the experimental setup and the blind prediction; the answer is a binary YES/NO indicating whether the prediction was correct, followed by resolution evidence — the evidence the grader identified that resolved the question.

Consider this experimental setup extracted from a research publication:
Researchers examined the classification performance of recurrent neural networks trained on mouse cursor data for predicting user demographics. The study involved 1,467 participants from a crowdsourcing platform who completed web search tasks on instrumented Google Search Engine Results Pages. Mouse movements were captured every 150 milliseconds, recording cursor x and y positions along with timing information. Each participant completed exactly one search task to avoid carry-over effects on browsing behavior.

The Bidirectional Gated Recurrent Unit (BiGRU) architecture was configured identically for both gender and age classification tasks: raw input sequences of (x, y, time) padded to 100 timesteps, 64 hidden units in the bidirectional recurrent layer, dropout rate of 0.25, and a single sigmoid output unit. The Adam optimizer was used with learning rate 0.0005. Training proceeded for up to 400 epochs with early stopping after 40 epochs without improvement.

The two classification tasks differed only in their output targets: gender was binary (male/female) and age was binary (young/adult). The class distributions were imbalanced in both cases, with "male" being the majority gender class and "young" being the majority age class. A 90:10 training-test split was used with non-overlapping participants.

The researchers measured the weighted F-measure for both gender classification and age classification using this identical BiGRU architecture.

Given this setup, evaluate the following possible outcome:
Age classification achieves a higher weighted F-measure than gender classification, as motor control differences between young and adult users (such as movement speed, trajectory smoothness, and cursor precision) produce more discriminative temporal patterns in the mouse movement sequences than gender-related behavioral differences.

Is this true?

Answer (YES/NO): YES